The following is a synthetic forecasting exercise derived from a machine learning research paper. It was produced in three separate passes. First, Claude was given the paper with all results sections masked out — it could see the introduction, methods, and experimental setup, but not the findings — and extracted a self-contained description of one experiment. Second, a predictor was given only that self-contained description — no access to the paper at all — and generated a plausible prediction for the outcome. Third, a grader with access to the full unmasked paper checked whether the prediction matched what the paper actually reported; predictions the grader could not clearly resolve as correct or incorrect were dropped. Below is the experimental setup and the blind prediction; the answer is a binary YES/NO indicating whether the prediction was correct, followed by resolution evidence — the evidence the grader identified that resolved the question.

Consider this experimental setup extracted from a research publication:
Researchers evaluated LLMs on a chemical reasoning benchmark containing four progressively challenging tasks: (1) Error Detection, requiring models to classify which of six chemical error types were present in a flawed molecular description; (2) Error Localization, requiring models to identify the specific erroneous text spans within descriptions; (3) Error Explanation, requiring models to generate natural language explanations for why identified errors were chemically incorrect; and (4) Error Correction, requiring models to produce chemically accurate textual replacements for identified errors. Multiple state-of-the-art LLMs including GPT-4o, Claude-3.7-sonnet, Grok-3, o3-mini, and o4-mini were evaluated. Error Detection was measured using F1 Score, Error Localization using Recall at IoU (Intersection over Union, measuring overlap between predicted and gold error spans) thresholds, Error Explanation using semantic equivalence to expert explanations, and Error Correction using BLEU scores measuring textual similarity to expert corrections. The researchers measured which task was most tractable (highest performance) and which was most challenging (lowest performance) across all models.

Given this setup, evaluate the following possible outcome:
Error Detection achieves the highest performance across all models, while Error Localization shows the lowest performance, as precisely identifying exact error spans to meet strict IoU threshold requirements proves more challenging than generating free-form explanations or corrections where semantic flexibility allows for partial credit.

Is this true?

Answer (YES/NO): NO